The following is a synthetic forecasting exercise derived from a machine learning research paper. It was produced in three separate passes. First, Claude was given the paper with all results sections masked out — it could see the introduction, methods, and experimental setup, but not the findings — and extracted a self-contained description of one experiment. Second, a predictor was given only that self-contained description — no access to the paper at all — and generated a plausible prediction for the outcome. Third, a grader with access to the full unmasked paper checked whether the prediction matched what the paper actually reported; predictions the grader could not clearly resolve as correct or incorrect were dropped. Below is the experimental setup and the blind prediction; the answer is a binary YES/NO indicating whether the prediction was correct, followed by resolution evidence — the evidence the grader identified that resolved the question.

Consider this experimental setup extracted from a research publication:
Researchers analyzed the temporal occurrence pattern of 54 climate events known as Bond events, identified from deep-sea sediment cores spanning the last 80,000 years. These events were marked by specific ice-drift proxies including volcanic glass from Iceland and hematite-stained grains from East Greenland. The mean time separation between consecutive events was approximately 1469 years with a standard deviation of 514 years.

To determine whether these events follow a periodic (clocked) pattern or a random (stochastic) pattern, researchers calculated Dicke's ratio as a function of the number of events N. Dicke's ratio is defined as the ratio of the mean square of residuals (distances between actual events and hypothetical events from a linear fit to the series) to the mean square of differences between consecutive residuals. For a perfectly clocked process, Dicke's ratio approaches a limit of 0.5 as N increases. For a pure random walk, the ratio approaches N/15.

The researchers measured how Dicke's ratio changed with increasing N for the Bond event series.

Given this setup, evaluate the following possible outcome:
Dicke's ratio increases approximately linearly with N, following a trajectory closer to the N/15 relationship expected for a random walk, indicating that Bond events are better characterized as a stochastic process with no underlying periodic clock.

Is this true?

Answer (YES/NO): YES